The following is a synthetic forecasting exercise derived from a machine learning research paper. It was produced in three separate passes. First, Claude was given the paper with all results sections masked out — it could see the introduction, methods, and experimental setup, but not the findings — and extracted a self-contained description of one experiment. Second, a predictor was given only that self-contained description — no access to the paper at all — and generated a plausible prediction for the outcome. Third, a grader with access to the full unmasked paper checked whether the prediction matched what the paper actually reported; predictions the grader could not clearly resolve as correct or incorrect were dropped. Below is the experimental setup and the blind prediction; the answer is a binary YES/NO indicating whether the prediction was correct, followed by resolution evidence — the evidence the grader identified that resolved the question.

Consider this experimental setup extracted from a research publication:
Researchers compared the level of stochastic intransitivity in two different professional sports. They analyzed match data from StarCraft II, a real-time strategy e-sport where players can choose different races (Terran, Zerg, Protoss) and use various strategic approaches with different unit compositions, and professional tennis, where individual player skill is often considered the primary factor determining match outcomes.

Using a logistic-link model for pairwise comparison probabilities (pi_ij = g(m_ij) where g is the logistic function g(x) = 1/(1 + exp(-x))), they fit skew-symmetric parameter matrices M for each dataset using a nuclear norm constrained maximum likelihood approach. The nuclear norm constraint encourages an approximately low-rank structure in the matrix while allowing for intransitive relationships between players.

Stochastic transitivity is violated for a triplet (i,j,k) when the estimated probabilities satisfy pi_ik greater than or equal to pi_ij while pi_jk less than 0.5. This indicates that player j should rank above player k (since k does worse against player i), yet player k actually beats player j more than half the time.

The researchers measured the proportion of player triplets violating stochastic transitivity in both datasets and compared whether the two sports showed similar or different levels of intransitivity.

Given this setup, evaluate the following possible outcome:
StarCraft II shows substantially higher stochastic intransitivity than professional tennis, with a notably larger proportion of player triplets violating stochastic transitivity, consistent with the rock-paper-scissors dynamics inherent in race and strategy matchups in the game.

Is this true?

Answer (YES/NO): YES